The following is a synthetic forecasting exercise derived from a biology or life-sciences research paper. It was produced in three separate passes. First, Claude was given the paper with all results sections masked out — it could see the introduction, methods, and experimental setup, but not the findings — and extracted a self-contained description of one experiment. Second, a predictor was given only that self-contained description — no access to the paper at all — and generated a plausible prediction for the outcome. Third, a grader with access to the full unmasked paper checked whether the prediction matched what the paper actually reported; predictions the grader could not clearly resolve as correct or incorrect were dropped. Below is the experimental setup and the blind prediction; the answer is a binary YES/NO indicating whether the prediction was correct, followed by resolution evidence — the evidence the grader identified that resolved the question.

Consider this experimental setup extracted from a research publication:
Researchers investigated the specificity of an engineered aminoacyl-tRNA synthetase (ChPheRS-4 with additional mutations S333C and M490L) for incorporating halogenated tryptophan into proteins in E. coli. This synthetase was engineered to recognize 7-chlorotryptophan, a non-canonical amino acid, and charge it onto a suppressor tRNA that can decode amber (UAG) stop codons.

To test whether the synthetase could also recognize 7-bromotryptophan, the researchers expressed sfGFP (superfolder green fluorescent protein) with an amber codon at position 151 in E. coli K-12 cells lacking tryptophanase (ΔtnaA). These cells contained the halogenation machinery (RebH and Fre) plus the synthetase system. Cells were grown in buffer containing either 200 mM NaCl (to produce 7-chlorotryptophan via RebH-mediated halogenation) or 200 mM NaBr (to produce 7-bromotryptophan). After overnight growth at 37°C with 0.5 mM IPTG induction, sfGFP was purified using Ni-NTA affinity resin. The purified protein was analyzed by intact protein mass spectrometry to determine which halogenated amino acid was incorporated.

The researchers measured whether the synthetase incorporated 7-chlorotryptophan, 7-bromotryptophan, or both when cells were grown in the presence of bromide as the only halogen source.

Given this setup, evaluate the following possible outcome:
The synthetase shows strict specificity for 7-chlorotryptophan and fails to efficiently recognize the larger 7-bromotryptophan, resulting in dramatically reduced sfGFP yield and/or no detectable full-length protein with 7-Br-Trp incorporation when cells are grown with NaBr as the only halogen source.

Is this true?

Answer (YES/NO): NO